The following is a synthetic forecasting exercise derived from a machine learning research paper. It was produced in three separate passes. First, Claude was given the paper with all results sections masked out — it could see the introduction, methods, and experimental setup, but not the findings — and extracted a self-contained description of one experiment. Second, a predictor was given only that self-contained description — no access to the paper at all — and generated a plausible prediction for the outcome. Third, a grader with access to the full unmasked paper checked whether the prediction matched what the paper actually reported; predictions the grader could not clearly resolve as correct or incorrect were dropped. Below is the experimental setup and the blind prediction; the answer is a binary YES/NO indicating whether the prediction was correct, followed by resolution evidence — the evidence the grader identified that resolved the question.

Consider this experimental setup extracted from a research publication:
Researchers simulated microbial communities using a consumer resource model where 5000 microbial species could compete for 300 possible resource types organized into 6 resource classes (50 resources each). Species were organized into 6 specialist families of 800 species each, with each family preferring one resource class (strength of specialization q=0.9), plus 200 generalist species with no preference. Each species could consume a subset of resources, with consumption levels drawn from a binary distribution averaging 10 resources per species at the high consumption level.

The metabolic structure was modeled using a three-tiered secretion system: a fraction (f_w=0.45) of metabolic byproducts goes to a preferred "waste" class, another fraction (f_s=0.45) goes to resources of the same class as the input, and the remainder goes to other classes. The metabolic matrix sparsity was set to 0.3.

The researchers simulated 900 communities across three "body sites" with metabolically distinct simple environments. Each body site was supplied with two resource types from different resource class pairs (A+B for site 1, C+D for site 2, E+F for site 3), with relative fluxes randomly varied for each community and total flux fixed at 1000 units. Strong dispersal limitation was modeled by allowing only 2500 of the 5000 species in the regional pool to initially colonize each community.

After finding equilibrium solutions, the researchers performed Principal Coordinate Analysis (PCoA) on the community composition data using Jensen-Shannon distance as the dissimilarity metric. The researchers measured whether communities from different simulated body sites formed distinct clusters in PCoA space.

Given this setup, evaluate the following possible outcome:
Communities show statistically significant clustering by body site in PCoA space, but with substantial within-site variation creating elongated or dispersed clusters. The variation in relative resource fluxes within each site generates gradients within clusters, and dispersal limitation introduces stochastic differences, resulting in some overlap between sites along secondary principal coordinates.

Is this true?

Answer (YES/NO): NO